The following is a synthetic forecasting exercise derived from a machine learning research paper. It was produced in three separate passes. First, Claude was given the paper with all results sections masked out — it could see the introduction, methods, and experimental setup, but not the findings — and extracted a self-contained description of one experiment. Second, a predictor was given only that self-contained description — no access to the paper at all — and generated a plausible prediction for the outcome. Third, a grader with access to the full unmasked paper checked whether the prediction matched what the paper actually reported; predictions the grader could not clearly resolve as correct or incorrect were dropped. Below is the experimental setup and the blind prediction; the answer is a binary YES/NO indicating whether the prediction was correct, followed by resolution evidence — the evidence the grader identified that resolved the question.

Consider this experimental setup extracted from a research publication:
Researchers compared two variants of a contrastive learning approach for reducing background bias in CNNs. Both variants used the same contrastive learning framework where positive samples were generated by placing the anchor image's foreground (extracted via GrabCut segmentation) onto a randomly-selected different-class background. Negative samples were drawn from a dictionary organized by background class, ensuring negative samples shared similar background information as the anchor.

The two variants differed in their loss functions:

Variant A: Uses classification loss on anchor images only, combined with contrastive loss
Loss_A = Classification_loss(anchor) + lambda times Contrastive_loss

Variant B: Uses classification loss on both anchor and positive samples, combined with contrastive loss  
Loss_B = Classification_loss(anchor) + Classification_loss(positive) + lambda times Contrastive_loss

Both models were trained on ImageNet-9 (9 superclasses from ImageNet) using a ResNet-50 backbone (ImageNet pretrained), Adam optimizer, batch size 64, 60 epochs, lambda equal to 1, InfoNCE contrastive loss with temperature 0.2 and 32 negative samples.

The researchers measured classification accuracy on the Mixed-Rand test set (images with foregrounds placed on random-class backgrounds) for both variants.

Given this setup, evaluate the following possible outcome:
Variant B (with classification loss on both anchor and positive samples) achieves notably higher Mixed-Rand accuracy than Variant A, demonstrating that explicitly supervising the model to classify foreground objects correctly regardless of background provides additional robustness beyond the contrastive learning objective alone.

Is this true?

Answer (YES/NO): YES